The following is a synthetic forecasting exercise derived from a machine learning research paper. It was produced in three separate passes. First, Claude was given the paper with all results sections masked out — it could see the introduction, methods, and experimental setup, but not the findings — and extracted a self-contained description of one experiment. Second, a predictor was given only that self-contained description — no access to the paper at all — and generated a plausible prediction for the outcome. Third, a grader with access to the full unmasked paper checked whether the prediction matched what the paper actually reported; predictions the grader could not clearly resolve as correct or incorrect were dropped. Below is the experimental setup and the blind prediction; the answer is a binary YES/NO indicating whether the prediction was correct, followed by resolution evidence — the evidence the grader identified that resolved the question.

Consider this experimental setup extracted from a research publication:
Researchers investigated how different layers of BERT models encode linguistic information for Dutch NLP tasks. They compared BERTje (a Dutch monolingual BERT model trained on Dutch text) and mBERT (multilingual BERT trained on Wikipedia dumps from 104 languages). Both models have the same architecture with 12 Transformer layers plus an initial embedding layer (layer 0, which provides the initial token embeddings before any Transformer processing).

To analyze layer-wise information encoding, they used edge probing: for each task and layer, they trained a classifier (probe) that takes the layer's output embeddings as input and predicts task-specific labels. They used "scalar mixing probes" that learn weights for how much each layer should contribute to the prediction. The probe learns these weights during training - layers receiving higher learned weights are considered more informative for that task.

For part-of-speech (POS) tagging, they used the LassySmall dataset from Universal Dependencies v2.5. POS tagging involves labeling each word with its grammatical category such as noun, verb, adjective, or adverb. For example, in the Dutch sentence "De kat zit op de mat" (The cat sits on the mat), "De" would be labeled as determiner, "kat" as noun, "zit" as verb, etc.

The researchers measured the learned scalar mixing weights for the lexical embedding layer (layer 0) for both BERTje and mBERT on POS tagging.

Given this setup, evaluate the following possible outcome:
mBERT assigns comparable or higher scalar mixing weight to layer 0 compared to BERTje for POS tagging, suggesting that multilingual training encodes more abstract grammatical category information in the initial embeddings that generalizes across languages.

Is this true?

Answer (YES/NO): NO